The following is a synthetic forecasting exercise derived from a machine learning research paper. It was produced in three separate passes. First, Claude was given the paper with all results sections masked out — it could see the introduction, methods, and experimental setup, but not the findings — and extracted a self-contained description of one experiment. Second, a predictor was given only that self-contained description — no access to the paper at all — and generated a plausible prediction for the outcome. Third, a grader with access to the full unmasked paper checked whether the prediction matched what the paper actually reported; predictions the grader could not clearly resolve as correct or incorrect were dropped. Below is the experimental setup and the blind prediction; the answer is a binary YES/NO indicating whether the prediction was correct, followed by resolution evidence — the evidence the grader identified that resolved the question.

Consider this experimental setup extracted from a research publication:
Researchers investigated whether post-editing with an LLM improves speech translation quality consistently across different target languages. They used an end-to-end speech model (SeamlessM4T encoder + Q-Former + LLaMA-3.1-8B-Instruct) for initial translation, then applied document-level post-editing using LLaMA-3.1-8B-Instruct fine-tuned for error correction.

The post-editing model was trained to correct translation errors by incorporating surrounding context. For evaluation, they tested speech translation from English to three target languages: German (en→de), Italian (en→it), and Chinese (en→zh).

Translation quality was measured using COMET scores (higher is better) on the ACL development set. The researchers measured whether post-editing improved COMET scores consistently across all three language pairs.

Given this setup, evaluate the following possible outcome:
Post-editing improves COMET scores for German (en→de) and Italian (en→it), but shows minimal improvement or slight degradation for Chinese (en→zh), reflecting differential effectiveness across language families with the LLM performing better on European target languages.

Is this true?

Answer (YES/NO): YES